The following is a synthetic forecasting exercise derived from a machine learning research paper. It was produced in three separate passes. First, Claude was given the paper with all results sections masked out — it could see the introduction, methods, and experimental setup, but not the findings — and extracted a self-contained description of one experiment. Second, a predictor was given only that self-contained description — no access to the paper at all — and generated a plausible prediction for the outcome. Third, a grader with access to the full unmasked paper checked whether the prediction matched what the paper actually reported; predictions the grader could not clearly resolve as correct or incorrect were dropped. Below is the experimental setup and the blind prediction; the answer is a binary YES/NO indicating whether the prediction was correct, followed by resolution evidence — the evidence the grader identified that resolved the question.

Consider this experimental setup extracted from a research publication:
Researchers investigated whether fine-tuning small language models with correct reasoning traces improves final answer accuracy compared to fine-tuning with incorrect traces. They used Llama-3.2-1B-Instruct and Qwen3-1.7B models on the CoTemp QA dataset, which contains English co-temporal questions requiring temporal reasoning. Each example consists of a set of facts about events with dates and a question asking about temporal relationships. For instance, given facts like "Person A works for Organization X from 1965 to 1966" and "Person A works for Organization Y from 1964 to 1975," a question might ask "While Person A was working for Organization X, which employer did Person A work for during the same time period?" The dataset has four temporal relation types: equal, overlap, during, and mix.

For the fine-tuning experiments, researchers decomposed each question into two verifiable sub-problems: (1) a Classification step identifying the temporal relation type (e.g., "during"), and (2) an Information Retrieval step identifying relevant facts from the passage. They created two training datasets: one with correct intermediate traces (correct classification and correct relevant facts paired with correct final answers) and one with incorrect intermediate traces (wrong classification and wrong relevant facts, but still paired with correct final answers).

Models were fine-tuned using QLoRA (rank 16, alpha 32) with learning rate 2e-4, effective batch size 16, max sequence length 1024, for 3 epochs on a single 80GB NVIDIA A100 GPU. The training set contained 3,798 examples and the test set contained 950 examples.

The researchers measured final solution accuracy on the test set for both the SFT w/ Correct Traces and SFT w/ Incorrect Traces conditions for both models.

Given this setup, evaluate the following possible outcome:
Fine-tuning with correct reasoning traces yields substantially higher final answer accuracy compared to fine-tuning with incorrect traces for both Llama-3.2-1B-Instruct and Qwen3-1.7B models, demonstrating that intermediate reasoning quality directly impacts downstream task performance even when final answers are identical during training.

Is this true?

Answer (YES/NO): NO